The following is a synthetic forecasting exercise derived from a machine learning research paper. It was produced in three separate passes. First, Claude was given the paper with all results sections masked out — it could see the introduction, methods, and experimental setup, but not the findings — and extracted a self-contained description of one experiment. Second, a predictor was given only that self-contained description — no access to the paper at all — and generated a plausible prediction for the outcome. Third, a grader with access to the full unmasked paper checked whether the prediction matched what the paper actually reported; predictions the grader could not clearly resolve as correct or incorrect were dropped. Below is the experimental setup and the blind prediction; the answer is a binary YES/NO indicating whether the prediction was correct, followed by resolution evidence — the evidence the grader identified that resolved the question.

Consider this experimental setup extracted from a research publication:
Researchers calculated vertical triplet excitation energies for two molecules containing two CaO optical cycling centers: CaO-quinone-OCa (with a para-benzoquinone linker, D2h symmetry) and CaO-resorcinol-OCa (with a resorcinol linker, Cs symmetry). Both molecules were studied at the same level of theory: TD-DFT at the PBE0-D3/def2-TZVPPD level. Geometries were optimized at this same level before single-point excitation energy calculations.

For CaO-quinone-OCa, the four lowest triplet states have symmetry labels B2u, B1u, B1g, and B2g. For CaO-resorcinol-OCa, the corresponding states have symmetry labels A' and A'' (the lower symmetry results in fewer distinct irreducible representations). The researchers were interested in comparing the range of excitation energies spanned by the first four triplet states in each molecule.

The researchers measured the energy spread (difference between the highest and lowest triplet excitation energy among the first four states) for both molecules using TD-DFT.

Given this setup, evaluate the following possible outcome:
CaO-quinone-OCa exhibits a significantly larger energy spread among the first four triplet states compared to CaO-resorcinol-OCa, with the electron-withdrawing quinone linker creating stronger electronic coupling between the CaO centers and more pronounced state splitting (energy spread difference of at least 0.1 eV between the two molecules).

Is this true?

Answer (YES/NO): NO